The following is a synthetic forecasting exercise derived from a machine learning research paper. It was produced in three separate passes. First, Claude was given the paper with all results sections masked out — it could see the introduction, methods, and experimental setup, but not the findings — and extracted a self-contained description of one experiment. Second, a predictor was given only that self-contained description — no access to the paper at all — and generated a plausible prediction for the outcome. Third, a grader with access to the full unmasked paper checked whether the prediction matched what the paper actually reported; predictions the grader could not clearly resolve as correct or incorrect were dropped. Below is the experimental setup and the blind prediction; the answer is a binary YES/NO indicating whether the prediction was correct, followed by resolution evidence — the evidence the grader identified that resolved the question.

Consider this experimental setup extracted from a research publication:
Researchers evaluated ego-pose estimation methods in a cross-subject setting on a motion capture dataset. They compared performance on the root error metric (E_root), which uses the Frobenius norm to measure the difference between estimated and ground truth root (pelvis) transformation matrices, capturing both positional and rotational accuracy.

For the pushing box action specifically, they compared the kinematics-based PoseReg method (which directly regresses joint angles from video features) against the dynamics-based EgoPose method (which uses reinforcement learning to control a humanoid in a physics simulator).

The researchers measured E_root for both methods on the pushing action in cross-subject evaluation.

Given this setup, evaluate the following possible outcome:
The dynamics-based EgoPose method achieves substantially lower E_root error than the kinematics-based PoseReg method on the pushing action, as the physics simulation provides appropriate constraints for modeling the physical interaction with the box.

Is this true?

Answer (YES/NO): NO